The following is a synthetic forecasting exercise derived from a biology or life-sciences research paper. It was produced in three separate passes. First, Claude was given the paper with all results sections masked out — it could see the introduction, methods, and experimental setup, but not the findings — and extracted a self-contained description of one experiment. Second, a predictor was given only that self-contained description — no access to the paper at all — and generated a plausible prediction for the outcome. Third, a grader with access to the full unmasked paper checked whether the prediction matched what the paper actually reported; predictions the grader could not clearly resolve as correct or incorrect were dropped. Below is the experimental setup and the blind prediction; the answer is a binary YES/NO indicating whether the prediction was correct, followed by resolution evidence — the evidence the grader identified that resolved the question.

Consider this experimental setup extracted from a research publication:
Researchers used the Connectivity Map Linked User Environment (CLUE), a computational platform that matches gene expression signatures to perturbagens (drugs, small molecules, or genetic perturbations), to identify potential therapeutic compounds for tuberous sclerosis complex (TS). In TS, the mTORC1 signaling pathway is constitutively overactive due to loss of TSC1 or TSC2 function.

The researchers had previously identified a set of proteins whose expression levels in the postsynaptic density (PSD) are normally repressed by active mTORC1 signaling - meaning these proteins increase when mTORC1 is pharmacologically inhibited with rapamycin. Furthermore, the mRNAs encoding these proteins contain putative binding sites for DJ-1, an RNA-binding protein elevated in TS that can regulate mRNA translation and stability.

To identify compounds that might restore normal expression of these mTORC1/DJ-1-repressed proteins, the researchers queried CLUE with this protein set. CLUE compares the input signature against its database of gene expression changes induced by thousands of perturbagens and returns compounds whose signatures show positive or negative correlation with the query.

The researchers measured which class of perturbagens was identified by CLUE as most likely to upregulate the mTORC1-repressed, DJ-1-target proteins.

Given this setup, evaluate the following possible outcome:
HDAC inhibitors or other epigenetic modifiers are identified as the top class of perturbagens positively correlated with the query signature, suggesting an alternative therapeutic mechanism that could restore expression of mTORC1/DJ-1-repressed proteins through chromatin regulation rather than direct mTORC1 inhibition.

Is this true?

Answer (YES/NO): NO